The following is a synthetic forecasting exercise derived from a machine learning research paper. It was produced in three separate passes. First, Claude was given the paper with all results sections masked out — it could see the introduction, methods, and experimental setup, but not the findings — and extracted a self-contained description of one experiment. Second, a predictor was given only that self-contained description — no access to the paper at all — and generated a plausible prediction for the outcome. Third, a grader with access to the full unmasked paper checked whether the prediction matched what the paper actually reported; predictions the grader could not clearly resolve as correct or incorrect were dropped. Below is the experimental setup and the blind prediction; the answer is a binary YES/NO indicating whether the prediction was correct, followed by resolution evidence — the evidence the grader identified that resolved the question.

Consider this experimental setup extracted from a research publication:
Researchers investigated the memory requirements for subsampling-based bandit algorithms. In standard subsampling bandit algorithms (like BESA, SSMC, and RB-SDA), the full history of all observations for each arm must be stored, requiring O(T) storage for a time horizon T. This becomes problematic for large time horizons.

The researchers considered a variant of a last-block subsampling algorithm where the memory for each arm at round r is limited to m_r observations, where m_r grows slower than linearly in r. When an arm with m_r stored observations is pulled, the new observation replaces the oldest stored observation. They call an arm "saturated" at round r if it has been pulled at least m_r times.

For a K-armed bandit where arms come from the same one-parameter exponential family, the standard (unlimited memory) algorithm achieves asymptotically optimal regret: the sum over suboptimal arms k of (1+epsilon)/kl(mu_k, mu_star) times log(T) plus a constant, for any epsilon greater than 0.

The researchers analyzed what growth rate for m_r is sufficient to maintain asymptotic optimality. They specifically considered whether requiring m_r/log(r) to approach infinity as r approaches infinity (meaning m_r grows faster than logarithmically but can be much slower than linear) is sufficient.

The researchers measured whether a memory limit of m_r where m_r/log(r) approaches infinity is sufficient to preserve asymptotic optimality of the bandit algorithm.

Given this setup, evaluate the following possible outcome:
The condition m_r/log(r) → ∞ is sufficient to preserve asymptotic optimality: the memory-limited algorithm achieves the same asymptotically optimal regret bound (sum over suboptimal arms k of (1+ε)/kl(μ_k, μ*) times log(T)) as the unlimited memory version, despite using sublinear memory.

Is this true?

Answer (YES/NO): YES